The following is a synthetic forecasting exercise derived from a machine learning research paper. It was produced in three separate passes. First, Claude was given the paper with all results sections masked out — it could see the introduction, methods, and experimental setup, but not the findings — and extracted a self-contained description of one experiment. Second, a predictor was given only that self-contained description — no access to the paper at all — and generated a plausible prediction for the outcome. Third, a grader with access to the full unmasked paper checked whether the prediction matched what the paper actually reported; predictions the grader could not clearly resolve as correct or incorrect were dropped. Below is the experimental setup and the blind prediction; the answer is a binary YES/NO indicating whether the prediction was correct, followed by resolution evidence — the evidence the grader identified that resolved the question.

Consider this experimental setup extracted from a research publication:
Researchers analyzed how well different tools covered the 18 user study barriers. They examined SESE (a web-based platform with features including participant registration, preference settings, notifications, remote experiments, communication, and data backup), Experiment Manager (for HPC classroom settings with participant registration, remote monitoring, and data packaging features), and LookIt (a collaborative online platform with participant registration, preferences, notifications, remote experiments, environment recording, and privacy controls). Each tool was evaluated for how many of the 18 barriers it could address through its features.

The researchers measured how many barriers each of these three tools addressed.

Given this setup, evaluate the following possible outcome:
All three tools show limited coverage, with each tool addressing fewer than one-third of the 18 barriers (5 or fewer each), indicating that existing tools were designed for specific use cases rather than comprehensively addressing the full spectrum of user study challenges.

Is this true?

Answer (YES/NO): NO